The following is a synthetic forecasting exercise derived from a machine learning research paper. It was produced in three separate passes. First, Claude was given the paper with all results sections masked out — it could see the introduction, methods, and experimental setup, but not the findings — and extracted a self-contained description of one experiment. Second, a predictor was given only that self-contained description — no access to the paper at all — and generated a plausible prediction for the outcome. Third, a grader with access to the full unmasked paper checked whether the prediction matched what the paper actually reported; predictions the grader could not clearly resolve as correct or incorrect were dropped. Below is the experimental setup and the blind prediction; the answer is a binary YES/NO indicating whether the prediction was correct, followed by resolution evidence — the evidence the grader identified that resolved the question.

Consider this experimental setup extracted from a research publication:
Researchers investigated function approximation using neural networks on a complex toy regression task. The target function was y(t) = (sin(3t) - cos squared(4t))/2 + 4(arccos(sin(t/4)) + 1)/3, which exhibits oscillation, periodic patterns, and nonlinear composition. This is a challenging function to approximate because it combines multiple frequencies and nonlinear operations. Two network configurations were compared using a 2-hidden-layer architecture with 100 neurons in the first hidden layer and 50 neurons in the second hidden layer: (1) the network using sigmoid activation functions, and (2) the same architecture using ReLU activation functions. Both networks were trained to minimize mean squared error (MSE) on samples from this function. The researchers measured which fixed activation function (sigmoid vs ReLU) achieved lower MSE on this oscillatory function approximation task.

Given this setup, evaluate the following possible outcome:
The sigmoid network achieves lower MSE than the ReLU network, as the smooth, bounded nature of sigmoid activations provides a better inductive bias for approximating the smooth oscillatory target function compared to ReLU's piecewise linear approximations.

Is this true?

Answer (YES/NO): NO